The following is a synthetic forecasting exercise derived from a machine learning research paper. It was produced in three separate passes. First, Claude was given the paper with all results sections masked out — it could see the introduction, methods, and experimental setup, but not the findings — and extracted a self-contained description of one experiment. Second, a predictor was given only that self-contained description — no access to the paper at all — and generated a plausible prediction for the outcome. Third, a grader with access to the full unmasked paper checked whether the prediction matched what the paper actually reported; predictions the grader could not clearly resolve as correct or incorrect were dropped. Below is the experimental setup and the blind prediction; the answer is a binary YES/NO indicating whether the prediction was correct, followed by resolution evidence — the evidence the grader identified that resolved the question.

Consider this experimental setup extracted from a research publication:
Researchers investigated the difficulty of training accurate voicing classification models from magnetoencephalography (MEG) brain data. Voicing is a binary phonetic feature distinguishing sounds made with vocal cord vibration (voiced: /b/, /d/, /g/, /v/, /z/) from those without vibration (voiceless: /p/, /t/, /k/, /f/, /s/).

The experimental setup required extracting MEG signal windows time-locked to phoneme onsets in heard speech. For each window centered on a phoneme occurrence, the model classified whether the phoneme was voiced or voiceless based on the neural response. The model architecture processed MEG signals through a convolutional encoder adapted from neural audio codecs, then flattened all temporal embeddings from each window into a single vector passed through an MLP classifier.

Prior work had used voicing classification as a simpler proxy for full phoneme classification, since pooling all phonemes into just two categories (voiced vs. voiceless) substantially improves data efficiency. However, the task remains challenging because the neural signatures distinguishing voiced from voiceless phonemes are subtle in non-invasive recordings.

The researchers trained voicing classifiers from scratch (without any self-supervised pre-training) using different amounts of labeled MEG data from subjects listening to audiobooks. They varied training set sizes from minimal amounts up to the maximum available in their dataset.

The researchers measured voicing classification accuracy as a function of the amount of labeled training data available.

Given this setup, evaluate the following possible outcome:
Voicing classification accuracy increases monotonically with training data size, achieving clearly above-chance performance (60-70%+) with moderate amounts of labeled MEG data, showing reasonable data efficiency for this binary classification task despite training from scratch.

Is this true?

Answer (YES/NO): NO